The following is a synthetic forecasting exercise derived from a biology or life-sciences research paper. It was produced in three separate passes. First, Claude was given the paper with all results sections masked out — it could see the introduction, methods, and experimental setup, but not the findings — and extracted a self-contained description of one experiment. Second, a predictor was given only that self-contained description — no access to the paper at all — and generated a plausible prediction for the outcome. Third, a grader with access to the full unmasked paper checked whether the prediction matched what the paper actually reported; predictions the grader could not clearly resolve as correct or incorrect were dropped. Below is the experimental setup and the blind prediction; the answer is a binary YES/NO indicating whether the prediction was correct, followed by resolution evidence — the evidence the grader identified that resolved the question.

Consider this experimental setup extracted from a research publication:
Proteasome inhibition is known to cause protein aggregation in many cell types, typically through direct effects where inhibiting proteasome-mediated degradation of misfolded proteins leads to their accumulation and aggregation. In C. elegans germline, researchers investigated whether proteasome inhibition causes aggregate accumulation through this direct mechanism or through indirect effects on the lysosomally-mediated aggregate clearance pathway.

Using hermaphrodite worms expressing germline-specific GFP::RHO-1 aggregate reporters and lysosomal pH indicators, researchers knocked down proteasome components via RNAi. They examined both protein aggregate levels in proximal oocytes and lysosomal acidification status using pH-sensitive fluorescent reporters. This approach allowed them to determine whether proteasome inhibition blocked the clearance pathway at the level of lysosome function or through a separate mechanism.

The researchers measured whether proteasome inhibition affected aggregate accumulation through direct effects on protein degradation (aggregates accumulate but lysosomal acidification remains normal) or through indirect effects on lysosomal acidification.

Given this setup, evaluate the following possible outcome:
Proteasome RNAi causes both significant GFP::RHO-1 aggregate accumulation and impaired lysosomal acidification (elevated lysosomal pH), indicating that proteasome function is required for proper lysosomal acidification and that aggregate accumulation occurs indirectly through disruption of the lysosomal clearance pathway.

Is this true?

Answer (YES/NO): YES